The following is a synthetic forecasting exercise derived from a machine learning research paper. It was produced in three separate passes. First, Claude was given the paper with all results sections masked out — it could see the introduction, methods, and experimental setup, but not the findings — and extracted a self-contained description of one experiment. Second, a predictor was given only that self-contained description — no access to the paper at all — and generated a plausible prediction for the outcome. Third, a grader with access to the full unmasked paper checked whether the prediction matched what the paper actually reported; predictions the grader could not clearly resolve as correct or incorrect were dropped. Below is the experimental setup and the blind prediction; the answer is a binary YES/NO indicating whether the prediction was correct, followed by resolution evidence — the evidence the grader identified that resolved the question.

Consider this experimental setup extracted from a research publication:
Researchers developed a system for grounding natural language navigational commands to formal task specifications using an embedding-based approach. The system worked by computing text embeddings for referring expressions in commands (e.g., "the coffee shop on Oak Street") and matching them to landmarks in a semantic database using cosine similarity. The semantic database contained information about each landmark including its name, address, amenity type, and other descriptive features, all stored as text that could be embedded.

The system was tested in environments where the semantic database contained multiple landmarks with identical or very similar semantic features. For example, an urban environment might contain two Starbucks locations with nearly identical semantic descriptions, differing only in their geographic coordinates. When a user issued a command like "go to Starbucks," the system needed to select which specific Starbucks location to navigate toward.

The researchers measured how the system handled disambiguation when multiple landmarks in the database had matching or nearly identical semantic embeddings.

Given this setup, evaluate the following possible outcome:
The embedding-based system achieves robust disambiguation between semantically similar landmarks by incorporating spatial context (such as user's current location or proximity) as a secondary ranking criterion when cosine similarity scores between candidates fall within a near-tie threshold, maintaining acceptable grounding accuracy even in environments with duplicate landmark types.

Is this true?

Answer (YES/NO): NO